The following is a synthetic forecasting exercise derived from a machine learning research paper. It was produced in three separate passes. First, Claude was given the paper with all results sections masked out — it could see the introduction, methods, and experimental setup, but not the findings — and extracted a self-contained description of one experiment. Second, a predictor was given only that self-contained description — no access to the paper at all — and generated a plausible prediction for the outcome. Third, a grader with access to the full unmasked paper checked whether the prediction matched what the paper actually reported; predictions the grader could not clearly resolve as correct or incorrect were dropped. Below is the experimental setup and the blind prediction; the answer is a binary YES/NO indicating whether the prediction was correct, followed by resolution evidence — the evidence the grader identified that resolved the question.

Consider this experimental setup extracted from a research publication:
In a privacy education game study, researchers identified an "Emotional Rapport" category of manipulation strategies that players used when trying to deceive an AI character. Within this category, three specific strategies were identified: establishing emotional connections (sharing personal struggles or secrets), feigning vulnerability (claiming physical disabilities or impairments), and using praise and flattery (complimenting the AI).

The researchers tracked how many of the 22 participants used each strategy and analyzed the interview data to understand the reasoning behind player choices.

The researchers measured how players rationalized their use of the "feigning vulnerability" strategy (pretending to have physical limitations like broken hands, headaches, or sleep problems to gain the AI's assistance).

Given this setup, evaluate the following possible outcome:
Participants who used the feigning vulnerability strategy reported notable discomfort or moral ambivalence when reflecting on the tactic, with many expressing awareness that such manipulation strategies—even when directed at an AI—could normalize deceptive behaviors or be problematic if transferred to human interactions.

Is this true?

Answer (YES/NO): NO